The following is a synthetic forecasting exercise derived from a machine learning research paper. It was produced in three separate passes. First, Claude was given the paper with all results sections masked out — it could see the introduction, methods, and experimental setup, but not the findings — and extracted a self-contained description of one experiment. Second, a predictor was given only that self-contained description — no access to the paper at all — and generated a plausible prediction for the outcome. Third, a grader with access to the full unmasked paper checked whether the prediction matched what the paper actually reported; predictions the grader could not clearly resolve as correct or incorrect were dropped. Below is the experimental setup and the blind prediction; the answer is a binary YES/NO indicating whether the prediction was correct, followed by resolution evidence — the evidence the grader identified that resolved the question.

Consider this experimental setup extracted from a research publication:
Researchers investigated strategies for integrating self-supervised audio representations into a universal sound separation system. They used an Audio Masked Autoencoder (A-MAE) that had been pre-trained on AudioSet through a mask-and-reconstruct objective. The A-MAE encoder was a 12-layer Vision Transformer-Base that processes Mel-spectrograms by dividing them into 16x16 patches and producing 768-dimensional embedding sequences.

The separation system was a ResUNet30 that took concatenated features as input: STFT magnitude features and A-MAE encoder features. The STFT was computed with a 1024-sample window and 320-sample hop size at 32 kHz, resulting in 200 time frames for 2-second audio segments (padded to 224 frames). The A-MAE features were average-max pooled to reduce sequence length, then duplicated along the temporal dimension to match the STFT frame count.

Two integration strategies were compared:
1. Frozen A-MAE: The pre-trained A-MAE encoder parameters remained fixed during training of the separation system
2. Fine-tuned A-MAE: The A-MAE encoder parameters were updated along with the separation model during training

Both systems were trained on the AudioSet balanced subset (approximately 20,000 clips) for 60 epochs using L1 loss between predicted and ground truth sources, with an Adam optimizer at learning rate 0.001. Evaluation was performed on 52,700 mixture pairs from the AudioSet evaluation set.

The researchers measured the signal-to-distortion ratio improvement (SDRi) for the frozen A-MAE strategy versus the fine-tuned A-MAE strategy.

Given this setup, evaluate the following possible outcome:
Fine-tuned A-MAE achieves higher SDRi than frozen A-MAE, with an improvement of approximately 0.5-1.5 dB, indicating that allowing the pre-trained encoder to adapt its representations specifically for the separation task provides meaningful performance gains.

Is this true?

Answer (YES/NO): NO